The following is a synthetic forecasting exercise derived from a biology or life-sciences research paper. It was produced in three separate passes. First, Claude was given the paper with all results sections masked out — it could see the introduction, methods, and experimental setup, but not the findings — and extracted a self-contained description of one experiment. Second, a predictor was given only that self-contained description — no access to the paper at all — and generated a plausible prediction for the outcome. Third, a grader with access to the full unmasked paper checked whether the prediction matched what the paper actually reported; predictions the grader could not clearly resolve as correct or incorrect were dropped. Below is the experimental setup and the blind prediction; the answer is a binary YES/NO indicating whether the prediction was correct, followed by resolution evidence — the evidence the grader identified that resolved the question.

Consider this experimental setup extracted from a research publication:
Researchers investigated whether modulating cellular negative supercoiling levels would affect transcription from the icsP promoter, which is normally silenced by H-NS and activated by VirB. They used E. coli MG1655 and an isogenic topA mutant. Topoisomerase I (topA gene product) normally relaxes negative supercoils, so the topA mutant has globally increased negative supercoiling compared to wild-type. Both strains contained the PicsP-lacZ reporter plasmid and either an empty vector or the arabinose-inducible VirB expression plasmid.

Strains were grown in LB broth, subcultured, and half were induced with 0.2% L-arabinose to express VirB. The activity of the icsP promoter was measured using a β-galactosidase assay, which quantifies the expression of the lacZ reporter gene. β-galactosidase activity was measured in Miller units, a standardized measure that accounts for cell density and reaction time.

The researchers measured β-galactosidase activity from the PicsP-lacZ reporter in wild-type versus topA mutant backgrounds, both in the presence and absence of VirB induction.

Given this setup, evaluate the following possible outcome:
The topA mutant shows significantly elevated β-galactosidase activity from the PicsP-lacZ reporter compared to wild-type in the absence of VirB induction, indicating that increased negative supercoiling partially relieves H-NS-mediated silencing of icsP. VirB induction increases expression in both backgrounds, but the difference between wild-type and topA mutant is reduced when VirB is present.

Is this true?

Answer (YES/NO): NO